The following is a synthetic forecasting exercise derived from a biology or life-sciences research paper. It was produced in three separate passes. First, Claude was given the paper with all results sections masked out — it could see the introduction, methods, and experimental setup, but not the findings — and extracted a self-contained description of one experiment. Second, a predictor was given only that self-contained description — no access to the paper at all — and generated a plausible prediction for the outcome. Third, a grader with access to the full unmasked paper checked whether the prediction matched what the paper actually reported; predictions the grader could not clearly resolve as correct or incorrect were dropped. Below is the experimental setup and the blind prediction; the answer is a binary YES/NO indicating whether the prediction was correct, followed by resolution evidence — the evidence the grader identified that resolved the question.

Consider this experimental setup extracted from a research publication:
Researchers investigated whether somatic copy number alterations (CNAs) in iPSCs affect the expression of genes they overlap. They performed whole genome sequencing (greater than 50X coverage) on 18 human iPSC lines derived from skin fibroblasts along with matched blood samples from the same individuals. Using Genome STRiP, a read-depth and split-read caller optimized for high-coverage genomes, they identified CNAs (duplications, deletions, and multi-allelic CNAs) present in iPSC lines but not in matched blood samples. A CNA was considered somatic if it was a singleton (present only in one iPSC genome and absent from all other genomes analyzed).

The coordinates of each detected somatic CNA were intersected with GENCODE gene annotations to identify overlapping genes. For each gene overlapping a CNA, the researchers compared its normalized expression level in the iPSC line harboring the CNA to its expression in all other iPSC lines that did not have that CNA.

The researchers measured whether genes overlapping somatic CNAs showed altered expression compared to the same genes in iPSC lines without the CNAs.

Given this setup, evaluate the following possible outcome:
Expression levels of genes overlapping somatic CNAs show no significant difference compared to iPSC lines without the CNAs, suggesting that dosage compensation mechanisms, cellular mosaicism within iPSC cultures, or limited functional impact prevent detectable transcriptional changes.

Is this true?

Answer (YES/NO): NO